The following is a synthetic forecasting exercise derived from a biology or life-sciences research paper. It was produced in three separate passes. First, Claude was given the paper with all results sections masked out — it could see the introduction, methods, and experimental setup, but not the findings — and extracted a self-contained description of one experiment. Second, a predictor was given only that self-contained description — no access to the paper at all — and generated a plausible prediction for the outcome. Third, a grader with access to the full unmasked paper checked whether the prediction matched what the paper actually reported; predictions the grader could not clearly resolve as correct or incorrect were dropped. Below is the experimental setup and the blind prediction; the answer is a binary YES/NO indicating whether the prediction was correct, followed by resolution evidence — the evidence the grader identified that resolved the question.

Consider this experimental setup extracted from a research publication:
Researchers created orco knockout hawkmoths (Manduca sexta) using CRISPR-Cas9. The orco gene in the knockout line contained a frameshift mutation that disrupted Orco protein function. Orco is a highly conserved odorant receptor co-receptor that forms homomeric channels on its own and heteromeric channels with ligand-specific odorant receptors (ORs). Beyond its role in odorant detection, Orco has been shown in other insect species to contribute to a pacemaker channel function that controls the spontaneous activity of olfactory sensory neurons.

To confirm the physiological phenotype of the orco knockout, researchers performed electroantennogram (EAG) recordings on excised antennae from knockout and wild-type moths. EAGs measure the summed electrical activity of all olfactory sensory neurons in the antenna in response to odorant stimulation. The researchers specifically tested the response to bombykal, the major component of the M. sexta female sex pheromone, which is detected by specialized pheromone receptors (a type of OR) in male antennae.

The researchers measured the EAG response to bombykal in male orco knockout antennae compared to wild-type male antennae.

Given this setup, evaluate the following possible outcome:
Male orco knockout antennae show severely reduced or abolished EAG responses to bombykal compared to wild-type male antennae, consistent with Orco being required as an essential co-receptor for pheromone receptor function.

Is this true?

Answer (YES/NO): YES